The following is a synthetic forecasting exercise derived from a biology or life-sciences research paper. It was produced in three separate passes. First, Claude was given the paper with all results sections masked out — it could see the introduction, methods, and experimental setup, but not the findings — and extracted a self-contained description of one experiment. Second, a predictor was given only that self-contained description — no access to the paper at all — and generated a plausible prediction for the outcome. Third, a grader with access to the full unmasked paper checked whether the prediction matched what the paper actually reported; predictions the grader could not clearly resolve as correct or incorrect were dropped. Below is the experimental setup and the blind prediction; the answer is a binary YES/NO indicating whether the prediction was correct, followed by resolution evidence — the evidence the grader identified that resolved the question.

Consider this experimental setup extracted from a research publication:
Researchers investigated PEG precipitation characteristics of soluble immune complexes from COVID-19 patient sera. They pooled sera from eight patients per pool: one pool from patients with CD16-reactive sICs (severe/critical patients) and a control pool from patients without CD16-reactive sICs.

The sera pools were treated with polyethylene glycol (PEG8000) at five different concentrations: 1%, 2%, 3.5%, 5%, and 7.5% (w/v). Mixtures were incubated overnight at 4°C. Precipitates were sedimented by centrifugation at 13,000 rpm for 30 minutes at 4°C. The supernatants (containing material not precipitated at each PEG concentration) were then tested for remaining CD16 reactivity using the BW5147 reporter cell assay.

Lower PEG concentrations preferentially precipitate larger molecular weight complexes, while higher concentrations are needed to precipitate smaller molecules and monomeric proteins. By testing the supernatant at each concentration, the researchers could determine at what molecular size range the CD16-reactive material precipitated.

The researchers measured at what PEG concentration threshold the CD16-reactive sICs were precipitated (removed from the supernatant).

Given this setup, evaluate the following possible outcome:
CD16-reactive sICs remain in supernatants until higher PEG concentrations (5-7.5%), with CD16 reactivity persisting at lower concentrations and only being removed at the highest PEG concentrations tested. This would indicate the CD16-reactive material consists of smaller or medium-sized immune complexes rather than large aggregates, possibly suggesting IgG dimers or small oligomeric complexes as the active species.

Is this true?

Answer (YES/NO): NO